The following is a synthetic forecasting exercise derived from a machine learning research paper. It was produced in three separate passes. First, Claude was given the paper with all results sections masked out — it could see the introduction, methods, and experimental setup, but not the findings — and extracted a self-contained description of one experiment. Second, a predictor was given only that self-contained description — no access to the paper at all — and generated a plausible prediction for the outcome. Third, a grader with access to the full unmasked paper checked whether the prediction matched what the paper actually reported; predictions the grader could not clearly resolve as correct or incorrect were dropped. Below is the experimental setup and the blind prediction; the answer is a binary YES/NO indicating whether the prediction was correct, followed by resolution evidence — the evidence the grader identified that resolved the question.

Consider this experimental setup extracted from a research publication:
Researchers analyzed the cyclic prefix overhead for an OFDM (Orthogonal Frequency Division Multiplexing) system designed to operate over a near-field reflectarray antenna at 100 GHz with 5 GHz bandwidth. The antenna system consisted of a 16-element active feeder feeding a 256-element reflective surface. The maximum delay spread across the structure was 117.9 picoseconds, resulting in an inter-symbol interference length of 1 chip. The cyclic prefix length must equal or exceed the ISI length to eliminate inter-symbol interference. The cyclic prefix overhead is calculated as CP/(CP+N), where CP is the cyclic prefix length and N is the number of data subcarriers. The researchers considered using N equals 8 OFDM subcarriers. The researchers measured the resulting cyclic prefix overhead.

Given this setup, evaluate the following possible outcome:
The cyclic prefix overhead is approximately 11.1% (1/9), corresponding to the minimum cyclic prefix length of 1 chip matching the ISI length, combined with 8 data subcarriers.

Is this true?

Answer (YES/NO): YES